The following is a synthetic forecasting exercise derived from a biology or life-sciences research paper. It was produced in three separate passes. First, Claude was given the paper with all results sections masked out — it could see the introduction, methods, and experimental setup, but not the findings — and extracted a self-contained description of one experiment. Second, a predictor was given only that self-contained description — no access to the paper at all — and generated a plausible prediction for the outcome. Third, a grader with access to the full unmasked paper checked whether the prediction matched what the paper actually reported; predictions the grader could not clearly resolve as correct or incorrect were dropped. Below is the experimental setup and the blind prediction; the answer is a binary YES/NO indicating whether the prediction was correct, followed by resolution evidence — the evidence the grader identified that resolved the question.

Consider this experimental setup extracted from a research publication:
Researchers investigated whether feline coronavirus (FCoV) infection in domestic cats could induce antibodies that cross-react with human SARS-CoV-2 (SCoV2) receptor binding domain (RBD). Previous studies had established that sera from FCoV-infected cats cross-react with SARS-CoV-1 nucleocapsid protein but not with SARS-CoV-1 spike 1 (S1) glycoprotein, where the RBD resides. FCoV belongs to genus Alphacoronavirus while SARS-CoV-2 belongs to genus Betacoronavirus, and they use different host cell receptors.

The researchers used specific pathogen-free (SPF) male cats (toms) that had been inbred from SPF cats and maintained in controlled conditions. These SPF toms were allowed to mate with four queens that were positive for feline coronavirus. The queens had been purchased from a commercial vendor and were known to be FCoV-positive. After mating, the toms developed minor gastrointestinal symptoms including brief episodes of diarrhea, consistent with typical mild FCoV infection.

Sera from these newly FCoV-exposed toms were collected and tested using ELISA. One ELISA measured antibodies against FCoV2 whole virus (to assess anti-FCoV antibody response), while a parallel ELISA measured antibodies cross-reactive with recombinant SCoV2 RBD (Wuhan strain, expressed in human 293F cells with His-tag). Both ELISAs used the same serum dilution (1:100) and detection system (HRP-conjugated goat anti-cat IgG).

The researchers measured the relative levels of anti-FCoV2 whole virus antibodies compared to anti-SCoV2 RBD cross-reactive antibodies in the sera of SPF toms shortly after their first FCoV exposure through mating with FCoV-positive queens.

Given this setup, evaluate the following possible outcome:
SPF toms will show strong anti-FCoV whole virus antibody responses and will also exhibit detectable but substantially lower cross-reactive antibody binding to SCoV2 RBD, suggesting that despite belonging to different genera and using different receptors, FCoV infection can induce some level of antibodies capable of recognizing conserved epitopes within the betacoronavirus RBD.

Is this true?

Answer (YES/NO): NO